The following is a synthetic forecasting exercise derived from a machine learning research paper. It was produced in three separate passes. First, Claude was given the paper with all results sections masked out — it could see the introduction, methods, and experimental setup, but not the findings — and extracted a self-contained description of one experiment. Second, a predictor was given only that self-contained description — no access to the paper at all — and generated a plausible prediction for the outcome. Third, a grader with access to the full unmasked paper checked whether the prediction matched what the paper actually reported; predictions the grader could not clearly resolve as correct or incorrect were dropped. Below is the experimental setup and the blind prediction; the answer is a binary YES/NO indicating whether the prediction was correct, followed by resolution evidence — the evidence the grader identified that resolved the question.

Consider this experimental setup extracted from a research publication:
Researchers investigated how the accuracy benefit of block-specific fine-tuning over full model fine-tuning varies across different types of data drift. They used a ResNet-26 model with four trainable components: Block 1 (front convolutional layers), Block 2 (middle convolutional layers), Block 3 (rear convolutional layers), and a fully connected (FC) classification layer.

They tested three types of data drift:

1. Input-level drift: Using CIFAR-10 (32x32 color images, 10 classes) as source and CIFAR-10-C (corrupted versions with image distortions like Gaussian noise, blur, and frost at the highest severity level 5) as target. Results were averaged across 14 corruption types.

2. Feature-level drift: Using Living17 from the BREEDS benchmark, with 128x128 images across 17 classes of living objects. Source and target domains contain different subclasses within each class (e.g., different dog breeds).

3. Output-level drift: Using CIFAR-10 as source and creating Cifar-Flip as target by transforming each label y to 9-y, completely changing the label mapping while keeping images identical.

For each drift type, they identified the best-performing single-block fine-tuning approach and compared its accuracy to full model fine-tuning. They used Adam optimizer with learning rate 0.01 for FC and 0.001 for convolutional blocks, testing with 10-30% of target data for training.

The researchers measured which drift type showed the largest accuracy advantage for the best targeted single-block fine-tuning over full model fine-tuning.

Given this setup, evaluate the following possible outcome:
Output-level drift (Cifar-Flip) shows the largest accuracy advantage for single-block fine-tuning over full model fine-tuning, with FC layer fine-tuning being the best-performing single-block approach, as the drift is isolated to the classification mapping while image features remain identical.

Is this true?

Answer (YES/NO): YES